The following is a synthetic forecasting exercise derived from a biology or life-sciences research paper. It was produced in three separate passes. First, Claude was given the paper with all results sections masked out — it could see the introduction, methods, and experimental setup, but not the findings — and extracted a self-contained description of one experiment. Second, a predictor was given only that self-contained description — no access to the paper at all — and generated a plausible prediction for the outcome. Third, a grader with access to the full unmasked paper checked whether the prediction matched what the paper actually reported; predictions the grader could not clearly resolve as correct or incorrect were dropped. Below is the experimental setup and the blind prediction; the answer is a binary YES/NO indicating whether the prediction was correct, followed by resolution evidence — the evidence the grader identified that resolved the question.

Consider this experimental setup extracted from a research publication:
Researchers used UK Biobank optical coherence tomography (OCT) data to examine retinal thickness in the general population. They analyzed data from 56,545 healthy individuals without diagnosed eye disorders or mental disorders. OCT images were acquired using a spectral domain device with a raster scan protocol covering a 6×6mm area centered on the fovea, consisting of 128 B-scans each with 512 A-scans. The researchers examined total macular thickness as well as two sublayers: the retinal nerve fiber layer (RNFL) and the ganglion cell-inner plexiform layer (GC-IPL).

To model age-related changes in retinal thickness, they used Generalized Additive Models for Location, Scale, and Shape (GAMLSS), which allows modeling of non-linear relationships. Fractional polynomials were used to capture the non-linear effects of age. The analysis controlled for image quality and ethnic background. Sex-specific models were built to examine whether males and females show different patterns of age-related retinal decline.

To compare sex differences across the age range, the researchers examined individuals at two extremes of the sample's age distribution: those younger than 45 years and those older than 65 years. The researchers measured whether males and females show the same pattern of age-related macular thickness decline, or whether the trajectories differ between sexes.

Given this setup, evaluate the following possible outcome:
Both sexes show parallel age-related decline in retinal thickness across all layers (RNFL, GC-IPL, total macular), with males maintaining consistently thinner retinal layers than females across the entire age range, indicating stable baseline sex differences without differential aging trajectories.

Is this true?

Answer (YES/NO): NO